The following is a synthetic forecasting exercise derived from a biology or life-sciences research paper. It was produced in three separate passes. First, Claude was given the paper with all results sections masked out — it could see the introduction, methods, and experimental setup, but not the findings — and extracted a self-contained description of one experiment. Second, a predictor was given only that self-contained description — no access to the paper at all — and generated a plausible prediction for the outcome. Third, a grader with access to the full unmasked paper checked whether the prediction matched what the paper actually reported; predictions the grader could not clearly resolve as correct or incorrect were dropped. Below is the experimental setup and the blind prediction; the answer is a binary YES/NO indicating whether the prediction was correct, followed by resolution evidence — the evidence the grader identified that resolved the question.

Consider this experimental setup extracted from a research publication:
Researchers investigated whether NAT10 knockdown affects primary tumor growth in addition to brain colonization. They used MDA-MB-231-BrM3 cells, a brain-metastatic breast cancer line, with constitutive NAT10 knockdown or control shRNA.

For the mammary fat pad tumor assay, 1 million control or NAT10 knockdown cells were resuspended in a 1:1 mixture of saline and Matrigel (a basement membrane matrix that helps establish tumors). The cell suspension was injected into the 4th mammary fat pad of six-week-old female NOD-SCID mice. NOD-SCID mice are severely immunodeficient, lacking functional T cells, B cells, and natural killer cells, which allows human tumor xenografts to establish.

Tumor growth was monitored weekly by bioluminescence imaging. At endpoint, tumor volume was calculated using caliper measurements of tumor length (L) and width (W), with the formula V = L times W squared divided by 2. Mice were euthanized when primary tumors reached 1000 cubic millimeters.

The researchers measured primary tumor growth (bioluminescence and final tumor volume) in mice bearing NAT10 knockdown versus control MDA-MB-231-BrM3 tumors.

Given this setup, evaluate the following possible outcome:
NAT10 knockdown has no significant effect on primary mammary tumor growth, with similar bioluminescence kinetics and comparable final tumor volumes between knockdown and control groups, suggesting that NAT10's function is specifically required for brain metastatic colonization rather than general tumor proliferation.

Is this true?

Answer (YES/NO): NO